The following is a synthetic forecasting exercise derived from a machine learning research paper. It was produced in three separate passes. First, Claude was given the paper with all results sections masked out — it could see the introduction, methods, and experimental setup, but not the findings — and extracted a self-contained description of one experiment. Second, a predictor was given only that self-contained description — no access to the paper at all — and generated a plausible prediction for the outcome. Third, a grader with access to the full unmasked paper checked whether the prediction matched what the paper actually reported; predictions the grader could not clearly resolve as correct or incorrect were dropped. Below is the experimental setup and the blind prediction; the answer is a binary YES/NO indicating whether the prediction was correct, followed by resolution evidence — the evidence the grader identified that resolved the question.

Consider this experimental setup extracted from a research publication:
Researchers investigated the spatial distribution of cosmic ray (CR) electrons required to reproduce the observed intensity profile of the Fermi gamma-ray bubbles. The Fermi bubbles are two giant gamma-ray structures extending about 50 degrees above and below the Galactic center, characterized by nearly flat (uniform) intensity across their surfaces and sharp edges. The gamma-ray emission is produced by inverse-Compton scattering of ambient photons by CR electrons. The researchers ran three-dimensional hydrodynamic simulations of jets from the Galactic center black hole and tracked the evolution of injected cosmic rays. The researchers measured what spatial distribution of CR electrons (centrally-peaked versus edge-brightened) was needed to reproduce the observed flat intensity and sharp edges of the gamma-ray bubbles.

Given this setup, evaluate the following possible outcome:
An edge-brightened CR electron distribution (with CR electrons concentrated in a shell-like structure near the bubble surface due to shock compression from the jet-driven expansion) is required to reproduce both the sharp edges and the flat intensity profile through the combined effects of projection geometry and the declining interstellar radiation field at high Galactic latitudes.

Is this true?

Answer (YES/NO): NO